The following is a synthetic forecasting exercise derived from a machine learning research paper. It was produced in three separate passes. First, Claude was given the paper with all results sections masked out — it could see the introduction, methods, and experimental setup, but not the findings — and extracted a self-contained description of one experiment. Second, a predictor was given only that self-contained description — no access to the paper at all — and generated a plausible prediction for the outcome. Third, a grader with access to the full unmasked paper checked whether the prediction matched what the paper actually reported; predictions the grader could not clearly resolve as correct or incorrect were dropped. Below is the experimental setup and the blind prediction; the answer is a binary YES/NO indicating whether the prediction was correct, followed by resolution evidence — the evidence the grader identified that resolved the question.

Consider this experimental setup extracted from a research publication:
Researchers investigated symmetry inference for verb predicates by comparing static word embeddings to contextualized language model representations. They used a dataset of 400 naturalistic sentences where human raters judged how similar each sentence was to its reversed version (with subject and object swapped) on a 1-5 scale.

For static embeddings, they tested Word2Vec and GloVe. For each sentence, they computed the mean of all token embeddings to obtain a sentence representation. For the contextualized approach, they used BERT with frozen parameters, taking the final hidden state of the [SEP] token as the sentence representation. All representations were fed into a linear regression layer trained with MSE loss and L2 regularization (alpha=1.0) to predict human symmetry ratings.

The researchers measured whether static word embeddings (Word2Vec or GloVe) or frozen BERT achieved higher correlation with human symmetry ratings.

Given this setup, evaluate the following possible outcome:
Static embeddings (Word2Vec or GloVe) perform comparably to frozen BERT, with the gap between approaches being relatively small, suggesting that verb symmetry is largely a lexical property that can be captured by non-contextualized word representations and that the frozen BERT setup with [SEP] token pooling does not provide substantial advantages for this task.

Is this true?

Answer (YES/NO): NO